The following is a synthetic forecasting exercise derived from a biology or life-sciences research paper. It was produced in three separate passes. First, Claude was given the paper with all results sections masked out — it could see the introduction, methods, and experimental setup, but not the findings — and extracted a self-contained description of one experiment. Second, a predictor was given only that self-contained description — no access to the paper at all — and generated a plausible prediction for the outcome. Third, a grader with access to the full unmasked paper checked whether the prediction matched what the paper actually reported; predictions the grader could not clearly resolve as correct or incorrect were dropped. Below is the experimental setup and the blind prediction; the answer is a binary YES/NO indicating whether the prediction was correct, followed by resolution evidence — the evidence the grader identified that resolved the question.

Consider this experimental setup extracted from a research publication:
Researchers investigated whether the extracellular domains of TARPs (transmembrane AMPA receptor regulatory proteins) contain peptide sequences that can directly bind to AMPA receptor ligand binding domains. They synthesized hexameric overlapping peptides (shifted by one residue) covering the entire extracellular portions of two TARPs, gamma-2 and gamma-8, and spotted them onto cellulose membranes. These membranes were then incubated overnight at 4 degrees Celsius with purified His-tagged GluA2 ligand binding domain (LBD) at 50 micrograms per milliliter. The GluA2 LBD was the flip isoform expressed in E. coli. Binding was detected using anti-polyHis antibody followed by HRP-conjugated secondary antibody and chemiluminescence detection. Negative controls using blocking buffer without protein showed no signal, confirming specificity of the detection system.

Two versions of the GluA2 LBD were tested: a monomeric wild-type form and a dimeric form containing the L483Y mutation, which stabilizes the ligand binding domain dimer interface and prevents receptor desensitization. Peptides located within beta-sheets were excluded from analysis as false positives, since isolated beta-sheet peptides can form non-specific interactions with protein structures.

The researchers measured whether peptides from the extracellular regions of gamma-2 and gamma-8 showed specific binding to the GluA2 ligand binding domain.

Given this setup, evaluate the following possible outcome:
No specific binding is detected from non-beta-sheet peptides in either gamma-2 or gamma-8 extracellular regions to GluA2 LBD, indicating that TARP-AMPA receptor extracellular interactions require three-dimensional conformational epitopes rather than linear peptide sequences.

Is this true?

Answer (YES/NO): NO